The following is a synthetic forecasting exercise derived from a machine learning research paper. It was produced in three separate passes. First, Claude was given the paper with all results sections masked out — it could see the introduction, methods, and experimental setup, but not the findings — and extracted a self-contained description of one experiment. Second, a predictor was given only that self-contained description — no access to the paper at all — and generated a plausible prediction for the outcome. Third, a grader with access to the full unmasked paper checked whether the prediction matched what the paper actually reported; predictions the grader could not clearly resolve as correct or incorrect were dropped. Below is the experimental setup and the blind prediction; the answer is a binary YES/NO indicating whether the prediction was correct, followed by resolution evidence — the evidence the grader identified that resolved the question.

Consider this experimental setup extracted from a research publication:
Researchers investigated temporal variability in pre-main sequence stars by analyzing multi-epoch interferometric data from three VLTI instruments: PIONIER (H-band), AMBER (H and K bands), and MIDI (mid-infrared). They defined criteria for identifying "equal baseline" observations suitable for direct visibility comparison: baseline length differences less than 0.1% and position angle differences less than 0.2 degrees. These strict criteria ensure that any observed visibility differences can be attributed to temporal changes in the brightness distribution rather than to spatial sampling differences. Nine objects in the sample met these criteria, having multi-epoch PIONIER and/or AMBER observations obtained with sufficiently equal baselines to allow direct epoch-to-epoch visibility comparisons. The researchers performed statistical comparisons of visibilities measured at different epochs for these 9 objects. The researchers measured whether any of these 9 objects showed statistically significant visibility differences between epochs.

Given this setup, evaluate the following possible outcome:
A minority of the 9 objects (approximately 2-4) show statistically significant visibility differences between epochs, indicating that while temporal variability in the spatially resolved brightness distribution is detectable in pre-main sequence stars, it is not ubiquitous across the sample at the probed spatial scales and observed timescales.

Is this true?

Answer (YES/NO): NO